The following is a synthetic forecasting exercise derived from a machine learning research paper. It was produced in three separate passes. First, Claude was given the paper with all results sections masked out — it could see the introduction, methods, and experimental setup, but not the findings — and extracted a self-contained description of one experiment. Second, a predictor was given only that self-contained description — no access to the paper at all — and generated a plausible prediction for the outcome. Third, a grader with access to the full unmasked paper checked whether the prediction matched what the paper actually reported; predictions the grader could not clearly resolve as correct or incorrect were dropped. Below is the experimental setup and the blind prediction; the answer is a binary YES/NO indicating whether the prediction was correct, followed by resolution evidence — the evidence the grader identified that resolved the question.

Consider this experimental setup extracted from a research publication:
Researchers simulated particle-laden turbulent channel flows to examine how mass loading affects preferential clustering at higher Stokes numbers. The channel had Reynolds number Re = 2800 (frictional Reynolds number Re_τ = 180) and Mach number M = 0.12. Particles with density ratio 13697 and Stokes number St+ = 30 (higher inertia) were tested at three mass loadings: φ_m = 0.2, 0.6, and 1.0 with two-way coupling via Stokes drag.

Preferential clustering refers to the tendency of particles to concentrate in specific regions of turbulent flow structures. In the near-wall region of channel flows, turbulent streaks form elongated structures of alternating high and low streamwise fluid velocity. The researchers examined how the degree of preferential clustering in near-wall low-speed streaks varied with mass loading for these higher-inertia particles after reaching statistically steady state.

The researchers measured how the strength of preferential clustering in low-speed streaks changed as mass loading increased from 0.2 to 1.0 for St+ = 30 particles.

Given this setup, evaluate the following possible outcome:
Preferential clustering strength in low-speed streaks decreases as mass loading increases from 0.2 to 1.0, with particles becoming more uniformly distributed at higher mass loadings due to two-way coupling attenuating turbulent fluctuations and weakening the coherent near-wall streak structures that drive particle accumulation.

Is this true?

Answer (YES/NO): NO